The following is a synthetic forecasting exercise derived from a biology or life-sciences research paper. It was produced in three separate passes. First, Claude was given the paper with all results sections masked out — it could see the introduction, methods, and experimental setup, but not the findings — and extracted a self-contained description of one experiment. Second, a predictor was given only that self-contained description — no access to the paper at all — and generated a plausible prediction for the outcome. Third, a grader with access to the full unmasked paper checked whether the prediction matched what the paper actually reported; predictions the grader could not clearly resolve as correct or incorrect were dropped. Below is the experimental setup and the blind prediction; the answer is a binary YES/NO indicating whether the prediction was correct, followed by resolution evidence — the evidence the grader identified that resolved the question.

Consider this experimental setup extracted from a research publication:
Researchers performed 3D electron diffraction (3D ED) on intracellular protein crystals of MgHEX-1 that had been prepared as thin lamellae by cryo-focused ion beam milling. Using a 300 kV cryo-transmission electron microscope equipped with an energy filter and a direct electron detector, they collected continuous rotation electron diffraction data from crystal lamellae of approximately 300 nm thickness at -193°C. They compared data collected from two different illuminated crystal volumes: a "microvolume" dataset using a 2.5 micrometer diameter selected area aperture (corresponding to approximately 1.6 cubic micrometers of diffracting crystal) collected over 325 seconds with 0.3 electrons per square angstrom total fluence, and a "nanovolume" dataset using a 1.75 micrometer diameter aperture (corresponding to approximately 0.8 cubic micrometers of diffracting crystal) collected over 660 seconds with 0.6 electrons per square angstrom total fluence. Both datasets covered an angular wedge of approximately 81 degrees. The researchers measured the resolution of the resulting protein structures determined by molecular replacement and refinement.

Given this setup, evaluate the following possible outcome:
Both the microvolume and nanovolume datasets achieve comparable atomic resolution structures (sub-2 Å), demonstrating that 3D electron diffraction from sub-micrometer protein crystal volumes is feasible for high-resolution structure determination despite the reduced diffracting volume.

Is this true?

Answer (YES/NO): NO